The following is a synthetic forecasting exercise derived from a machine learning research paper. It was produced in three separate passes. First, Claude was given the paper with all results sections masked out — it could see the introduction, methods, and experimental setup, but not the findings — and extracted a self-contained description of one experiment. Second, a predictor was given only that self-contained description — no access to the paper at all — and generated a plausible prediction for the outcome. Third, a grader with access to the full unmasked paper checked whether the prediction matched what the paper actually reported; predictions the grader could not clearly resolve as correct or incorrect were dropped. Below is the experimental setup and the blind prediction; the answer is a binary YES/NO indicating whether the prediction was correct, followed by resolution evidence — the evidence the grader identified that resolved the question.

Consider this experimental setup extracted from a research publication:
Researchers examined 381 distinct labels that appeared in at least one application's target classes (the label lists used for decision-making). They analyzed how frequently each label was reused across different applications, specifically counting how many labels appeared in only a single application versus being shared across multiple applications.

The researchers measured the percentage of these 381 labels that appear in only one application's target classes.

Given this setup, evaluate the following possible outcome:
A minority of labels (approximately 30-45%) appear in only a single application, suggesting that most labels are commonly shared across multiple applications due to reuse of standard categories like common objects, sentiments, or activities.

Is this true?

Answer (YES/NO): NO